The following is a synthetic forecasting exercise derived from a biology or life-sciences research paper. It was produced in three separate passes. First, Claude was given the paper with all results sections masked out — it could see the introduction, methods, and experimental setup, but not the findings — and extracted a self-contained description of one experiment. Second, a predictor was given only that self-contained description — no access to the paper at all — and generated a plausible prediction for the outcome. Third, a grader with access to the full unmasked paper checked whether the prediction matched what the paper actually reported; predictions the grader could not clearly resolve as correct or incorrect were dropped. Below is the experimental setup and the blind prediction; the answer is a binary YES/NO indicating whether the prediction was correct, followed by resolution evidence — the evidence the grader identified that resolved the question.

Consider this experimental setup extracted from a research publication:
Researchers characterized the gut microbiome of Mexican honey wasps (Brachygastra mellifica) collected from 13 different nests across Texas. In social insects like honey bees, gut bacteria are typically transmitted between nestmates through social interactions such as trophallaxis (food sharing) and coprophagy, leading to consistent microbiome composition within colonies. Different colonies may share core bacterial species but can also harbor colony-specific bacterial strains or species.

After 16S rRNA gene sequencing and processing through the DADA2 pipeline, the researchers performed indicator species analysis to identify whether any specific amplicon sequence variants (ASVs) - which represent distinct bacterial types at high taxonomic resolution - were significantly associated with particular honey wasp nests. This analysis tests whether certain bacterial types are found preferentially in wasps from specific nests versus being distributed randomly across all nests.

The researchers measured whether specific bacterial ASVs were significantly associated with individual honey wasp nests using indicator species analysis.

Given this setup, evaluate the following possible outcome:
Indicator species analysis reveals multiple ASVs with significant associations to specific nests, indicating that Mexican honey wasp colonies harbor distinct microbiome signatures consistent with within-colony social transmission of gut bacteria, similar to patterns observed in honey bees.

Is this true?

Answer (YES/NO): YES